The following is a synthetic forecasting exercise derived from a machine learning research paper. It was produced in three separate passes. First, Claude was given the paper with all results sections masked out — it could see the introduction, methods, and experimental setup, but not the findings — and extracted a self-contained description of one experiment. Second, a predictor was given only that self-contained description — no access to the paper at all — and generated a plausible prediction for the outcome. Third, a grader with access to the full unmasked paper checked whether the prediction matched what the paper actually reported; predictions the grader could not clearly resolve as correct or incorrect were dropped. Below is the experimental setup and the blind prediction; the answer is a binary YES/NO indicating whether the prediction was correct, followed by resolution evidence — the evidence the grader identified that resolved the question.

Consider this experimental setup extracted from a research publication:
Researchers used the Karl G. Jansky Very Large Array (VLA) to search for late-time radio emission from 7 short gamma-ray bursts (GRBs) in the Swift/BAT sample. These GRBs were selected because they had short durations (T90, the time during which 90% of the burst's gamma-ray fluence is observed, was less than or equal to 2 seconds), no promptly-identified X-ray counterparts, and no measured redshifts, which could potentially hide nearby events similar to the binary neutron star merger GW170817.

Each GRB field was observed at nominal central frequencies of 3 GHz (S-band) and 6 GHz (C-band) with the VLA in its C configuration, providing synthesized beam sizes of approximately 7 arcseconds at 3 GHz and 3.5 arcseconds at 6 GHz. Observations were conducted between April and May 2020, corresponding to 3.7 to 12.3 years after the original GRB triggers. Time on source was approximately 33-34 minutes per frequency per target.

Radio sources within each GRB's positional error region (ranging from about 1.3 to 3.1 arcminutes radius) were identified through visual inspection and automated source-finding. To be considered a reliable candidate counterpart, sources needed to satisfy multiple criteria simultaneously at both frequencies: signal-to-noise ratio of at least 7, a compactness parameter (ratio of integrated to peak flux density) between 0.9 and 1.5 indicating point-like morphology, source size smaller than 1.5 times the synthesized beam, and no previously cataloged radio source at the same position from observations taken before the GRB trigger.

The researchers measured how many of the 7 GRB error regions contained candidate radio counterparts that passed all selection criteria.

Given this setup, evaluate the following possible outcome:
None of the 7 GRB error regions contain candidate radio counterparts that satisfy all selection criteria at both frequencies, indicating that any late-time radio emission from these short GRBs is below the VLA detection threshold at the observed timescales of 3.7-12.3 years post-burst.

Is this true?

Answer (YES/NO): NO